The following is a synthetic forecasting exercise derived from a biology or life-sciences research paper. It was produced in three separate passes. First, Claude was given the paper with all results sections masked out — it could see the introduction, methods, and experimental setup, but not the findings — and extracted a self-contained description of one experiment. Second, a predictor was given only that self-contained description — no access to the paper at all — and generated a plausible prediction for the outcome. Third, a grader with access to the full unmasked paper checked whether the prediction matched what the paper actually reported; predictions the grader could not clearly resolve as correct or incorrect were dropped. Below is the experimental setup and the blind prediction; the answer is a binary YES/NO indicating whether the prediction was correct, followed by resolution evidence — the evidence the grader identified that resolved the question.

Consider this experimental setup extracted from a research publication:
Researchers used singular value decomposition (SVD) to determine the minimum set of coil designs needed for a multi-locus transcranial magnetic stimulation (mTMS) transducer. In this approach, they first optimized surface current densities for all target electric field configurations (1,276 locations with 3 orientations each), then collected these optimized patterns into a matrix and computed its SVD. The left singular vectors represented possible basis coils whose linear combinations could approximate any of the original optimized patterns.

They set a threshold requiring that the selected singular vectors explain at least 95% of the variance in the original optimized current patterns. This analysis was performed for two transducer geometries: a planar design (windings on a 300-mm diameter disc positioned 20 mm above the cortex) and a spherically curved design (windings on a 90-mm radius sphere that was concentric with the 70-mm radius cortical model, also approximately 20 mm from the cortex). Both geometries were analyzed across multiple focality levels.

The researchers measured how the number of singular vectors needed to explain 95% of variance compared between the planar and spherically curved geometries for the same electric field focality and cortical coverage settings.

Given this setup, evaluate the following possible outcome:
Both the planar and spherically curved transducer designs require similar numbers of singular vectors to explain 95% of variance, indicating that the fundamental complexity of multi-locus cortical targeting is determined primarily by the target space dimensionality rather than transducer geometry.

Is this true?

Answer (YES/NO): NO